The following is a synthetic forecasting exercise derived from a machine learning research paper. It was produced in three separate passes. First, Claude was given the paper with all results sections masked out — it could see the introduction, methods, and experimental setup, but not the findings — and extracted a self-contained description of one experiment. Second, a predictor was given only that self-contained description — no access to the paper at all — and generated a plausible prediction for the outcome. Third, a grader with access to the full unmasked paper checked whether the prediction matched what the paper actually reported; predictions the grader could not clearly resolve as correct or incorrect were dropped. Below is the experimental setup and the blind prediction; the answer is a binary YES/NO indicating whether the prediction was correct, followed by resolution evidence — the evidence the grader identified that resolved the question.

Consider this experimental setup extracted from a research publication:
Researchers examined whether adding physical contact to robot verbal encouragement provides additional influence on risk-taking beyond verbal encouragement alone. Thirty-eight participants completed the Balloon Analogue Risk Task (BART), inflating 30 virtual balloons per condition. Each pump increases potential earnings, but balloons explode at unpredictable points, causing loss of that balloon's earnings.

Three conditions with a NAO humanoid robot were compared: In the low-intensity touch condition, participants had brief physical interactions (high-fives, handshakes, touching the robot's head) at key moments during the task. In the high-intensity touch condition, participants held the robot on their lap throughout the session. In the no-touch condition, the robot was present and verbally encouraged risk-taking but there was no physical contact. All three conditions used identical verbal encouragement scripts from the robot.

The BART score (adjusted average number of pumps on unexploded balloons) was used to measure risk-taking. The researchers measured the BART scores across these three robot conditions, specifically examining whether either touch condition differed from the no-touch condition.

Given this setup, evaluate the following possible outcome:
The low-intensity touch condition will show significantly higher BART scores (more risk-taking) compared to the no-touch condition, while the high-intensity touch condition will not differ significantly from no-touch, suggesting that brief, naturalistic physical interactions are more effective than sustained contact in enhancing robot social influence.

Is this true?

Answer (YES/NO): YES